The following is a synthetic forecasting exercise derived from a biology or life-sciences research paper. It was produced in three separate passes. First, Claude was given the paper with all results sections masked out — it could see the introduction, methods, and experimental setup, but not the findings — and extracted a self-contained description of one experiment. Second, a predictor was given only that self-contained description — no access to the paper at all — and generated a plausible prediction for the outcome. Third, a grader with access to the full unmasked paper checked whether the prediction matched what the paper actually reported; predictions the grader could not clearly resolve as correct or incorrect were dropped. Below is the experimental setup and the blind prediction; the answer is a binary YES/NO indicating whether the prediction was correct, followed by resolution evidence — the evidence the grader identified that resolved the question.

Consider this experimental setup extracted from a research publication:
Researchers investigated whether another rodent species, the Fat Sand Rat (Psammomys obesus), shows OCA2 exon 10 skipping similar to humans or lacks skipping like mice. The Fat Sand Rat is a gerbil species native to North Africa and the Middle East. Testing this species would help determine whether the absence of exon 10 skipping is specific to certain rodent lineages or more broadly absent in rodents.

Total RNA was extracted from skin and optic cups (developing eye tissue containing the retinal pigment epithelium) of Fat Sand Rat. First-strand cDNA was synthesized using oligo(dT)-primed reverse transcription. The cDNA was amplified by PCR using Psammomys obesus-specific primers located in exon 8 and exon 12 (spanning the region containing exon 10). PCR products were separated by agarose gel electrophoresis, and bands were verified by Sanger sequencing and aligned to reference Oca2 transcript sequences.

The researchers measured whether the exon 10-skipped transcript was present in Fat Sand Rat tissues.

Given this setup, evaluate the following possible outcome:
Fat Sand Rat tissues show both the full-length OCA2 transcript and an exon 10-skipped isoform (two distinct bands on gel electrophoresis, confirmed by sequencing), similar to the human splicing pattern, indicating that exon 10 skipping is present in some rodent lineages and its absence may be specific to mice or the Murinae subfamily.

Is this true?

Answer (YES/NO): NO